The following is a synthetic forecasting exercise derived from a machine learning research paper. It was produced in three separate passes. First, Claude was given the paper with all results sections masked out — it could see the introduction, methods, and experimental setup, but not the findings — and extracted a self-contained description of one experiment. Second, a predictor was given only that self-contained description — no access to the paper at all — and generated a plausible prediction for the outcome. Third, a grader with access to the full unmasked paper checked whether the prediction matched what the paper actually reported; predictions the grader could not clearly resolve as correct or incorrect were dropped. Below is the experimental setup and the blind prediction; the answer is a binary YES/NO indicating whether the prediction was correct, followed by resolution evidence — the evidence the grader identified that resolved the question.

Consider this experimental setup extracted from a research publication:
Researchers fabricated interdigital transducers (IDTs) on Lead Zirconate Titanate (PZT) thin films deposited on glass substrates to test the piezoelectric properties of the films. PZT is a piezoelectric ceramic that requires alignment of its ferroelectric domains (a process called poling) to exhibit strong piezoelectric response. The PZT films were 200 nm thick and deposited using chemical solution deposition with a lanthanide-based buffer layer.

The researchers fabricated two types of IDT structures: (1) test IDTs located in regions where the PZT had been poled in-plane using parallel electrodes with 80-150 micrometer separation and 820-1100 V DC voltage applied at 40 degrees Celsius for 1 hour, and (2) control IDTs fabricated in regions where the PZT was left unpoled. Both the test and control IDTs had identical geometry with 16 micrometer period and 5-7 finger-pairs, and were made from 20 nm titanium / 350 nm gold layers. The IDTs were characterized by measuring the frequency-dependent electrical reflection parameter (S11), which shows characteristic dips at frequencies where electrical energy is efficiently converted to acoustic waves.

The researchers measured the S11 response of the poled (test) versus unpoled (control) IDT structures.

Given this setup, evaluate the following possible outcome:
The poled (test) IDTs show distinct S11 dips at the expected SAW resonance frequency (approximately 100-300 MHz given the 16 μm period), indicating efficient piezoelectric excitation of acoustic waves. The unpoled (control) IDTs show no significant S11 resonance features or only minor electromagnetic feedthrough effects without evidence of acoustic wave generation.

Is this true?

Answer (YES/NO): YES